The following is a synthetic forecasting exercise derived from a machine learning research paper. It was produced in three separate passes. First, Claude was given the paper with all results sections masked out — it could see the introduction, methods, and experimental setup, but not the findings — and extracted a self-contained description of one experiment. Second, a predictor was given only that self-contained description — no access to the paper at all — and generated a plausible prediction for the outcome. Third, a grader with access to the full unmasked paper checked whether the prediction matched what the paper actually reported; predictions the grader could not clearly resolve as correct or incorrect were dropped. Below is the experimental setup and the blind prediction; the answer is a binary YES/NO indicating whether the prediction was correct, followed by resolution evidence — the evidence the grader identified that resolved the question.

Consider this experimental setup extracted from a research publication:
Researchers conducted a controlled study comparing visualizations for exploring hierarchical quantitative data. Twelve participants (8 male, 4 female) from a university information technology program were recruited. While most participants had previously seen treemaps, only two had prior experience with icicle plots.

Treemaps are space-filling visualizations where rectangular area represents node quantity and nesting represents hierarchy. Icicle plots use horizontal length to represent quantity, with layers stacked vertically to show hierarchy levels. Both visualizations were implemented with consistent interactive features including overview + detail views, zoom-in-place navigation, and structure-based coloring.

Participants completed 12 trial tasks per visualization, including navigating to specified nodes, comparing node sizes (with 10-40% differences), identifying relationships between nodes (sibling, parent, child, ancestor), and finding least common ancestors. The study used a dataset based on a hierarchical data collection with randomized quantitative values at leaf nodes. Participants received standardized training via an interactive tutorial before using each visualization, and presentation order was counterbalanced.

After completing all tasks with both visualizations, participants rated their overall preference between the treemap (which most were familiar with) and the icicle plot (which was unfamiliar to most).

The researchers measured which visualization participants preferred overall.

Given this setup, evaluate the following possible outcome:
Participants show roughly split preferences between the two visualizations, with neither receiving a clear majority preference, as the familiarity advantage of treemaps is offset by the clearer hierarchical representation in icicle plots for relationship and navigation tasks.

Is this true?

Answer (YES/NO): NO